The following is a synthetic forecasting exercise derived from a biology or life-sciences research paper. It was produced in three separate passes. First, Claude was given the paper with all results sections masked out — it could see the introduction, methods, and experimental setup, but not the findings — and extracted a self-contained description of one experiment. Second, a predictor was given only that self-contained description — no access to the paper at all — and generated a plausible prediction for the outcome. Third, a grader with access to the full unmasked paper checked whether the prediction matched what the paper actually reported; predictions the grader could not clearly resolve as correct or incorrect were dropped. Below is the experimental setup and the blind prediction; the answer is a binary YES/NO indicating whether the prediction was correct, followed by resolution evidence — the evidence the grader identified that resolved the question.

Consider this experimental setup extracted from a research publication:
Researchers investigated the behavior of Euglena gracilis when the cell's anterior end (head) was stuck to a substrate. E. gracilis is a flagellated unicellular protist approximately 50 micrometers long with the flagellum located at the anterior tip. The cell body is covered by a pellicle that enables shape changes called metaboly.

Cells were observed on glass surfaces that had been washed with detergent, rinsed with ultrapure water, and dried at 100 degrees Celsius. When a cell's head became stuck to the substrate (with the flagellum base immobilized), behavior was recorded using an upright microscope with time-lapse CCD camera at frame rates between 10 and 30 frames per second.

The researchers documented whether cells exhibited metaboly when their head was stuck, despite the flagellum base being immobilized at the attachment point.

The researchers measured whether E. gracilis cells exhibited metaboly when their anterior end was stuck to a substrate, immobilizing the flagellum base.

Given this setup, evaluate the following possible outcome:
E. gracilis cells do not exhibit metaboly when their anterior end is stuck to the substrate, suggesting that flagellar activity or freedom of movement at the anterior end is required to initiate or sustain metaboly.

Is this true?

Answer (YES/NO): NO